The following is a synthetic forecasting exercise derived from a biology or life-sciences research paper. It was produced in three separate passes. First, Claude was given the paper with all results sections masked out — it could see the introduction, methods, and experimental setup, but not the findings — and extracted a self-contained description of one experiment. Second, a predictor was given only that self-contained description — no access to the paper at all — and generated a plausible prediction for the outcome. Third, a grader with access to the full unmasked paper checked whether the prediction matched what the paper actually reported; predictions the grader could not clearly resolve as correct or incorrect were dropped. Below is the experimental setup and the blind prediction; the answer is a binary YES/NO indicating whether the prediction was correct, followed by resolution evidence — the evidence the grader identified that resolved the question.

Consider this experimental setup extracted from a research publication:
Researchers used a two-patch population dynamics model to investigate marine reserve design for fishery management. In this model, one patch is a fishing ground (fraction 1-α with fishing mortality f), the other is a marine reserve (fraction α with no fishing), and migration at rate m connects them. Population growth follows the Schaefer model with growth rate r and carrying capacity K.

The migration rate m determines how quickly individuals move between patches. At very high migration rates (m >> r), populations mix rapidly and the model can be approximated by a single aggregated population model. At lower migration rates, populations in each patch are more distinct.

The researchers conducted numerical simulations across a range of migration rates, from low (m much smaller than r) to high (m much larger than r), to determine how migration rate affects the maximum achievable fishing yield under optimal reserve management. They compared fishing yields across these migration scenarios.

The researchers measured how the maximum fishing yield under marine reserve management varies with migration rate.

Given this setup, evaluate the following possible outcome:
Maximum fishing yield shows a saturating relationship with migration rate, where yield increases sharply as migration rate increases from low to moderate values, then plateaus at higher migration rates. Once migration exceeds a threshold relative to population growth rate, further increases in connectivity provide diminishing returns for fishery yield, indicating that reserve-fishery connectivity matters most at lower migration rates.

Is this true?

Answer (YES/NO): NO